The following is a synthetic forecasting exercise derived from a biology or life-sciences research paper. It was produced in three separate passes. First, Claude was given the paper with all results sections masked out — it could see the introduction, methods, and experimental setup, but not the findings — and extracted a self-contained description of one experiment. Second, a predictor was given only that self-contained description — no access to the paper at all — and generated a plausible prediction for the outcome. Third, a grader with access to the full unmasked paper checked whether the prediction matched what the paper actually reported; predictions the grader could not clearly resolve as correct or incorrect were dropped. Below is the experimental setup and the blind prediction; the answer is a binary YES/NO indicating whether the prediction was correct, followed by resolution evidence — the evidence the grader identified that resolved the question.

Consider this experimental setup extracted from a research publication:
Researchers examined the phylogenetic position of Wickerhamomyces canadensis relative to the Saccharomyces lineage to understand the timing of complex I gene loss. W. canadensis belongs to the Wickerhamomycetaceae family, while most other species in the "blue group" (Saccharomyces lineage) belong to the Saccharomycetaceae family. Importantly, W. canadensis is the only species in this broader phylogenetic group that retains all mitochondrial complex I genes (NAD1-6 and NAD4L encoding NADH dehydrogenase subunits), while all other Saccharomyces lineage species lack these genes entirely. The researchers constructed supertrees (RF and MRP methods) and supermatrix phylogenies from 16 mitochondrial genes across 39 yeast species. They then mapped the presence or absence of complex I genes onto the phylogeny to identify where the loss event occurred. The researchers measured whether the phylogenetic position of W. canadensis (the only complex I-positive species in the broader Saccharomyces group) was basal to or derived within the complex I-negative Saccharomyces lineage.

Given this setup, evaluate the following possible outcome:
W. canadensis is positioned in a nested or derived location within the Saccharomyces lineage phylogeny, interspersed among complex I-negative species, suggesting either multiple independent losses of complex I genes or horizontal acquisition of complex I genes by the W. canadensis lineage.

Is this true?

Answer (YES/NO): NO